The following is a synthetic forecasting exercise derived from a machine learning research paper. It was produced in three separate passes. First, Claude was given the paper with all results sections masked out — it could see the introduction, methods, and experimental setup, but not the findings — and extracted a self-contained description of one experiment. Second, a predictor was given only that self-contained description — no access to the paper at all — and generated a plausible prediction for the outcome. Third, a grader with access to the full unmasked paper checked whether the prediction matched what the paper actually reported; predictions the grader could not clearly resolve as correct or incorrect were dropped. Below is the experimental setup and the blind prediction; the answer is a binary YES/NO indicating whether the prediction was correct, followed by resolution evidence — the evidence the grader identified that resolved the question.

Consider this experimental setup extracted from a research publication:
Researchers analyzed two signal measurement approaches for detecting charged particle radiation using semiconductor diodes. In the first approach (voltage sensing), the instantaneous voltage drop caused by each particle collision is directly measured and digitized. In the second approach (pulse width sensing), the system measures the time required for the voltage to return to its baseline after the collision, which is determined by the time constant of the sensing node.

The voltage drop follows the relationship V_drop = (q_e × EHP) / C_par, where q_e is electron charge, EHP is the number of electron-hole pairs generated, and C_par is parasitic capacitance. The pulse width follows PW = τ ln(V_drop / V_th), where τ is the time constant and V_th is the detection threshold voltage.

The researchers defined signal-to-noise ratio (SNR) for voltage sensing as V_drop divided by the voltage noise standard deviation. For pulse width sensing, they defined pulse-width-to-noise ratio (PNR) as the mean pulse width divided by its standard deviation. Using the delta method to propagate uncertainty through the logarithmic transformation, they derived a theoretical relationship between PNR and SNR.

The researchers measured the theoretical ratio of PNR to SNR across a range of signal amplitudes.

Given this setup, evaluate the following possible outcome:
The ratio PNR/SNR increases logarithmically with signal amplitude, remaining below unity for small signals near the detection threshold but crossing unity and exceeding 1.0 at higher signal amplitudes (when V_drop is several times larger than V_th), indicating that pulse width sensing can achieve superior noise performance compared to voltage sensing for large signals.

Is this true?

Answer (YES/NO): NO